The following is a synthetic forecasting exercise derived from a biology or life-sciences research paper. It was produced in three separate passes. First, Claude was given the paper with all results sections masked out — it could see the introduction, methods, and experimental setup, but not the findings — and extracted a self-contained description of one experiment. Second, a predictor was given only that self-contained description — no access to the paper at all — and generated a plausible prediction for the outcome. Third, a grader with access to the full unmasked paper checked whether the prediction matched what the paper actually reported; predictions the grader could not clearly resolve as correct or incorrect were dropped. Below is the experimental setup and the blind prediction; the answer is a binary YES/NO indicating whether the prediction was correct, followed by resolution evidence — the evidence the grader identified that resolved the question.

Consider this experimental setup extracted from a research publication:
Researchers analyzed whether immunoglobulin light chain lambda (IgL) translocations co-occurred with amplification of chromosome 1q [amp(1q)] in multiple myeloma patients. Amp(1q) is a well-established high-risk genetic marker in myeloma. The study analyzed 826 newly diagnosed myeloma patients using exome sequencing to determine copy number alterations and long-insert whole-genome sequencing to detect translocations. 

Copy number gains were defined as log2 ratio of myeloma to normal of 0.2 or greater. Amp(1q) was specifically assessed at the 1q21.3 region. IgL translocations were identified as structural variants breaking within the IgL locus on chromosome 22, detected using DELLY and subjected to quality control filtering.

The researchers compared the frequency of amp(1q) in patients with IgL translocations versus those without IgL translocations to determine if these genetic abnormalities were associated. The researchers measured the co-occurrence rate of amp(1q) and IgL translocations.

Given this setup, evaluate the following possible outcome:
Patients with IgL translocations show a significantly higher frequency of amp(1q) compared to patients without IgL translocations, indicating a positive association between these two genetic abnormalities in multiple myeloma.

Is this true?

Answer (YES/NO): NO